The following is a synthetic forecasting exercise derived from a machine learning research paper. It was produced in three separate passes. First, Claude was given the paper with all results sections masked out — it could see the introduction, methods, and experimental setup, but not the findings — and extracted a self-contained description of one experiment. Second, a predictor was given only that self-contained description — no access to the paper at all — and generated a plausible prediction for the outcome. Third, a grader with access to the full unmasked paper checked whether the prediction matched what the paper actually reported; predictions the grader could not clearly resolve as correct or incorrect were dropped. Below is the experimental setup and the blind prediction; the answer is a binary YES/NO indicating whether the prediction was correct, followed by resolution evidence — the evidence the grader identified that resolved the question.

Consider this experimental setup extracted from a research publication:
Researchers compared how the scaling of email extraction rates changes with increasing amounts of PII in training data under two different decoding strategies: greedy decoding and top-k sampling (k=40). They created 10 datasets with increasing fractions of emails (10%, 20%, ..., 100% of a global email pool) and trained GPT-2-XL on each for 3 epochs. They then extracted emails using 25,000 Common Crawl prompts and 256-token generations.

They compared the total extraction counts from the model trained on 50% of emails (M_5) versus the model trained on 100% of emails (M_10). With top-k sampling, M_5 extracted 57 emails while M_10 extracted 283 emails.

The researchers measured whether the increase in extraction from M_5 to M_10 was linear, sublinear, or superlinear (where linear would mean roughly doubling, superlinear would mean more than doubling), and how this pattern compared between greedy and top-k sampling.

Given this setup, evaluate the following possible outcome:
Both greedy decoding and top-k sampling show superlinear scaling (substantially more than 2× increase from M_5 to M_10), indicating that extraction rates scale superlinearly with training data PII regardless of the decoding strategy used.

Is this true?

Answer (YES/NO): NO